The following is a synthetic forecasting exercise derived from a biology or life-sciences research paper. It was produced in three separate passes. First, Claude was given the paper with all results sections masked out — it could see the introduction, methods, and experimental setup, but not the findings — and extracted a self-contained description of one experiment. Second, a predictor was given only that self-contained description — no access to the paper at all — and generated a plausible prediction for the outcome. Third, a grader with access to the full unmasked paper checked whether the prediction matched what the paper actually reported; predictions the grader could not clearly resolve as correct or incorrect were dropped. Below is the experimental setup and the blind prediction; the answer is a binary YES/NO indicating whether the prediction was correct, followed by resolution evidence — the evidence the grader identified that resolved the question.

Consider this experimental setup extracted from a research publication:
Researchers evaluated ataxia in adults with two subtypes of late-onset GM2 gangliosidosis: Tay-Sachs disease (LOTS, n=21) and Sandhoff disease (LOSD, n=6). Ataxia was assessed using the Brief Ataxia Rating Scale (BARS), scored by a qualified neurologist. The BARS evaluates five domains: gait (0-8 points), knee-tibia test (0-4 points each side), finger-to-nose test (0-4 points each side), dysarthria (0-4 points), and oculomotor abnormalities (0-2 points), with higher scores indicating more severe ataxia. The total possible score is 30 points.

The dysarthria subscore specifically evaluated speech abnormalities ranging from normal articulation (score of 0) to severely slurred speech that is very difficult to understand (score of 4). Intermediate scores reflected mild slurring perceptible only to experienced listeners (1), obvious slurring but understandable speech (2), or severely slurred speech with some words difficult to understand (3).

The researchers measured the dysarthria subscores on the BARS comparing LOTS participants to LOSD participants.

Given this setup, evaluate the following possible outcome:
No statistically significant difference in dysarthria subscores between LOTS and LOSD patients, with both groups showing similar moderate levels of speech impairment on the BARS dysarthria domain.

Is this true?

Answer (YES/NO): NO